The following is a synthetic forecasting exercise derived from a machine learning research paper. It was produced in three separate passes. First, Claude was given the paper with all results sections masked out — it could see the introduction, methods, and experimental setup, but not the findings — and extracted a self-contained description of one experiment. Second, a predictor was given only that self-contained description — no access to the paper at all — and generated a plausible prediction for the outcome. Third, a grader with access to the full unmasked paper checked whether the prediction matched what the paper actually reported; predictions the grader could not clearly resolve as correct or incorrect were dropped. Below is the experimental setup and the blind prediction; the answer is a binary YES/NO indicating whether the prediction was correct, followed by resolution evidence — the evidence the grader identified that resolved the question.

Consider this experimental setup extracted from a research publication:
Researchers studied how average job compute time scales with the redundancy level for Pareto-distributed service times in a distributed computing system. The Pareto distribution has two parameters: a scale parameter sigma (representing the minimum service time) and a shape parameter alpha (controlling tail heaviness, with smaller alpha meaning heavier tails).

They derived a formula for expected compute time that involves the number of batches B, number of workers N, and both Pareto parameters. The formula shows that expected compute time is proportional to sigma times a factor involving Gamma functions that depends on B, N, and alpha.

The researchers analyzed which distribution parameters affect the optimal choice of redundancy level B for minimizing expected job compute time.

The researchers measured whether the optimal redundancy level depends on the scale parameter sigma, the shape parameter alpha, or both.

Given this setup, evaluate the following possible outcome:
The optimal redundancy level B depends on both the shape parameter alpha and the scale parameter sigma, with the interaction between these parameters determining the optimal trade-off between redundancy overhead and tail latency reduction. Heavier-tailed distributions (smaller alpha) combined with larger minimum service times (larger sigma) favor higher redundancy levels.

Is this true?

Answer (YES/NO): NO